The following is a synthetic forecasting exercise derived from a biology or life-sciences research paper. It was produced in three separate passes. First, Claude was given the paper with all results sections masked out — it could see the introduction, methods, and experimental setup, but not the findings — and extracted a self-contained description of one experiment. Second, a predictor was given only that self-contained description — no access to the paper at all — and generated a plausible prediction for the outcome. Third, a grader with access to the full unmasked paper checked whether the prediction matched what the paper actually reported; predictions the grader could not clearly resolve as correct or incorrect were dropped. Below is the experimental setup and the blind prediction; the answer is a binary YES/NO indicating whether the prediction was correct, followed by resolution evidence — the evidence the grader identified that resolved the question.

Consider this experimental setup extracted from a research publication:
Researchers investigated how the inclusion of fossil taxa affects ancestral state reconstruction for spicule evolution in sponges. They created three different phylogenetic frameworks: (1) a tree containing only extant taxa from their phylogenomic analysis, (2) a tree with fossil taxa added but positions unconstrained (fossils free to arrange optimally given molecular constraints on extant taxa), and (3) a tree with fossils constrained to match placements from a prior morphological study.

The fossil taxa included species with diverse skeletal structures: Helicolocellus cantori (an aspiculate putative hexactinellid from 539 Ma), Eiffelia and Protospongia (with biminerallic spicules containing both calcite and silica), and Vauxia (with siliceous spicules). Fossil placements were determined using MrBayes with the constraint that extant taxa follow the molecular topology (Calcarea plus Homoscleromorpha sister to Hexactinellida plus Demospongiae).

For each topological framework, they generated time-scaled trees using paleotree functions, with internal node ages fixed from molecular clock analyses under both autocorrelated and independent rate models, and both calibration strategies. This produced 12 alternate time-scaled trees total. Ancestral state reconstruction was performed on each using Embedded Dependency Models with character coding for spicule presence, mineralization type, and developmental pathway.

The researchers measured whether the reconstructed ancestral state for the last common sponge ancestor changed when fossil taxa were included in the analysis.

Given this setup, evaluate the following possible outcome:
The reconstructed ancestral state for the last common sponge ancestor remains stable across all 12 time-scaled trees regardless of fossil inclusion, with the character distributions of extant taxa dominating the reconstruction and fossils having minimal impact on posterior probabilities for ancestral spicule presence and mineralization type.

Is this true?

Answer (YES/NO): YES